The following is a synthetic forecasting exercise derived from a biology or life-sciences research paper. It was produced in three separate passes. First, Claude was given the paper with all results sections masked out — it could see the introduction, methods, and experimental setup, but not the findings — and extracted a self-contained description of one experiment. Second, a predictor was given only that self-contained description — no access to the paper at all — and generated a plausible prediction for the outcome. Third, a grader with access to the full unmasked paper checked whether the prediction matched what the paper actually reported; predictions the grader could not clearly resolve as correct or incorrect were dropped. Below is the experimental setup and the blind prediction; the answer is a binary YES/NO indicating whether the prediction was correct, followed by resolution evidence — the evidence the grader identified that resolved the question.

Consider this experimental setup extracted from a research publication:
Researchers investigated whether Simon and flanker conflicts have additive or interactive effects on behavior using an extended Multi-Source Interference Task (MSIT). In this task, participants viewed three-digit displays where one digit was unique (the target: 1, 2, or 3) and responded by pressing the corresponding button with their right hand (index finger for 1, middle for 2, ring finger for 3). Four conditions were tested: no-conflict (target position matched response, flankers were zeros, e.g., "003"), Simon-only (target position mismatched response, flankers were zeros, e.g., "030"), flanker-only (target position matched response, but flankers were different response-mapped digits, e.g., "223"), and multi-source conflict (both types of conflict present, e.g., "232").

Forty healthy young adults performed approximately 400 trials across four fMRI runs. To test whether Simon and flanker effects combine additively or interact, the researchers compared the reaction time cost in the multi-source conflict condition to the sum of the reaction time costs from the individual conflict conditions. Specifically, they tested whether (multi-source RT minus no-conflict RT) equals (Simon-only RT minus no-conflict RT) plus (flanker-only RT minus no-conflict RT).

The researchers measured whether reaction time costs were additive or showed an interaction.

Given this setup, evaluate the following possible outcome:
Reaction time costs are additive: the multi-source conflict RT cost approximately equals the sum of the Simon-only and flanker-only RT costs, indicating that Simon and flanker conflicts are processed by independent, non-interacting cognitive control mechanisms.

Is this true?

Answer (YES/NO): NO